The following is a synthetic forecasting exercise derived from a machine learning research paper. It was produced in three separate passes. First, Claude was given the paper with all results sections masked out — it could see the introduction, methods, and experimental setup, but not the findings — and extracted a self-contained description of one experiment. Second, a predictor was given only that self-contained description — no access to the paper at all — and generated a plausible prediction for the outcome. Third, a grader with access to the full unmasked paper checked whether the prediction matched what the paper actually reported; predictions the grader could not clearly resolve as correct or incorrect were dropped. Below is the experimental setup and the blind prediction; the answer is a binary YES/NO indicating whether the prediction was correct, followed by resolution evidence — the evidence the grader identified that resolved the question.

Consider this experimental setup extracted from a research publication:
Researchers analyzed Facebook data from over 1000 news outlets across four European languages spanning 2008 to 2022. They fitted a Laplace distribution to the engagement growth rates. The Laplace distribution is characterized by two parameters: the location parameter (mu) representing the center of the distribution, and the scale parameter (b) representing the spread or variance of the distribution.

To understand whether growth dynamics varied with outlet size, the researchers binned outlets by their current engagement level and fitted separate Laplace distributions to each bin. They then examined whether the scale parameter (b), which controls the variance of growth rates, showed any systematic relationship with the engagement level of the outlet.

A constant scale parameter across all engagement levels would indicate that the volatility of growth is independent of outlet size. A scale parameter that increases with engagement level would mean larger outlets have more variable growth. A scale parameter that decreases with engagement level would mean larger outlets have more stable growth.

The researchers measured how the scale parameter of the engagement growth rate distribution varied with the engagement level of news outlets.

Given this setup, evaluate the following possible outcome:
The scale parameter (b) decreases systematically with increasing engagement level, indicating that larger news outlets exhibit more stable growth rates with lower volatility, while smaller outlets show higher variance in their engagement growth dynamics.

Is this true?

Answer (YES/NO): YES